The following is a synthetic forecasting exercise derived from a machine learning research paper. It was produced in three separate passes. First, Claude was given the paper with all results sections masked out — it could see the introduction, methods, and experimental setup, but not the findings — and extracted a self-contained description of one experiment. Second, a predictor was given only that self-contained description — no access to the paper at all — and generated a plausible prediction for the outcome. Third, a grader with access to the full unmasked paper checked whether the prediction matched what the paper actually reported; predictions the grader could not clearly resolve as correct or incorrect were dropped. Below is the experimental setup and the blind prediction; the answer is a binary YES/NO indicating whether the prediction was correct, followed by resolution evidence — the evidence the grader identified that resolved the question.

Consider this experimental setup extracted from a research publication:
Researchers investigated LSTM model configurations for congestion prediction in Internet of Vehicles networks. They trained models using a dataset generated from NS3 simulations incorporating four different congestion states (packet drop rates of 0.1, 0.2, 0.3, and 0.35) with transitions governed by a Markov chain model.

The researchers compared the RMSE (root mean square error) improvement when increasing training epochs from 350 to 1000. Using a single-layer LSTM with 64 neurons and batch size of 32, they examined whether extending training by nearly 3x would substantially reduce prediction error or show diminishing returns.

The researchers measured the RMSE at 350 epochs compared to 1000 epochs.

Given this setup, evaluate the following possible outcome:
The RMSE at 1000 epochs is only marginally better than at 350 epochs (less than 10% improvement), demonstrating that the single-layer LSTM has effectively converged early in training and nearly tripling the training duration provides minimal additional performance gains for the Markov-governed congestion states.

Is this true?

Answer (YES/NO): NO